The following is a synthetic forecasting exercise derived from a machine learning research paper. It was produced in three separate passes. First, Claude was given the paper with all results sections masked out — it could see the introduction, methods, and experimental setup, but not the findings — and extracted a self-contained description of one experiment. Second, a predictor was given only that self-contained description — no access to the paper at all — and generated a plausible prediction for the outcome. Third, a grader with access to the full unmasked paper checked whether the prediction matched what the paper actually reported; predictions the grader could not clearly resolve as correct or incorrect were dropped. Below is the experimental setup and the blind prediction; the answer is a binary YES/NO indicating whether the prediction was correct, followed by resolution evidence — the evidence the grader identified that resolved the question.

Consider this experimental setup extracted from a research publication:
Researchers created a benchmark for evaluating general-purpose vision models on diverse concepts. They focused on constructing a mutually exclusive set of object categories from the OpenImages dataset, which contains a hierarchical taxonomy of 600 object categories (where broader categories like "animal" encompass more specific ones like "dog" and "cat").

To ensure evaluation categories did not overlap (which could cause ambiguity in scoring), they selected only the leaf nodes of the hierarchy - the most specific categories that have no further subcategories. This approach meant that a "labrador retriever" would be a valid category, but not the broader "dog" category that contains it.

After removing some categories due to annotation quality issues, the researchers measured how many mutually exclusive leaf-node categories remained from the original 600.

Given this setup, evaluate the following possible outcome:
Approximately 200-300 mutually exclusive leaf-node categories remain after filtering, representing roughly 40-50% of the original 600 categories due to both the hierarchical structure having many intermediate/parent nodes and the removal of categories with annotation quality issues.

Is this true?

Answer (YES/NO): NO